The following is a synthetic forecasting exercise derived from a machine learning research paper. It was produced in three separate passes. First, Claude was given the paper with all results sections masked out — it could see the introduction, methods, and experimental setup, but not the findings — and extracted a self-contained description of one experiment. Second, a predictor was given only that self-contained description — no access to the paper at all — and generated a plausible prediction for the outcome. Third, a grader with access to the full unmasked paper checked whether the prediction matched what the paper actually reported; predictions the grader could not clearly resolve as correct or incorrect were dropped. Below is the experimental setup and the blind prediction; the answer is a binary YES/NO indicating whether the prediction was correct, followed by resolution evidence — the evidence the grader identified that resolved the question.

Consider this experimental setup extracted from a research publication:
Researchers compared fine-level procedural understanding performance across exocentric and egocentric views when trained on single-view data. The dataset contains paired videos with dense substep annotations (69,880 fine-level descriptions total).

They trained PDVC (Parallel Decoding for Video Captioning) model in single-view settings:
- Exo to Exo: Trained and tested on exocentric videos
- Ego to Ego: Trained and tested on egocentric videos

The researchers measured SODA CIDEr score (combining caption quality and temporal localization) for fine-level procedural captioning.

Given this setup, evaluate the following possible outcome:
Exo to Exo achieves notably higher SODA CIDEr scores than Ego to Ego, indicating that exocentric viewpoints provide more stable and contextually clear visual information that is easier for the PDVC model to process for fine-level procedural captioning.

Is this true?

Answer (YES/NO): NO